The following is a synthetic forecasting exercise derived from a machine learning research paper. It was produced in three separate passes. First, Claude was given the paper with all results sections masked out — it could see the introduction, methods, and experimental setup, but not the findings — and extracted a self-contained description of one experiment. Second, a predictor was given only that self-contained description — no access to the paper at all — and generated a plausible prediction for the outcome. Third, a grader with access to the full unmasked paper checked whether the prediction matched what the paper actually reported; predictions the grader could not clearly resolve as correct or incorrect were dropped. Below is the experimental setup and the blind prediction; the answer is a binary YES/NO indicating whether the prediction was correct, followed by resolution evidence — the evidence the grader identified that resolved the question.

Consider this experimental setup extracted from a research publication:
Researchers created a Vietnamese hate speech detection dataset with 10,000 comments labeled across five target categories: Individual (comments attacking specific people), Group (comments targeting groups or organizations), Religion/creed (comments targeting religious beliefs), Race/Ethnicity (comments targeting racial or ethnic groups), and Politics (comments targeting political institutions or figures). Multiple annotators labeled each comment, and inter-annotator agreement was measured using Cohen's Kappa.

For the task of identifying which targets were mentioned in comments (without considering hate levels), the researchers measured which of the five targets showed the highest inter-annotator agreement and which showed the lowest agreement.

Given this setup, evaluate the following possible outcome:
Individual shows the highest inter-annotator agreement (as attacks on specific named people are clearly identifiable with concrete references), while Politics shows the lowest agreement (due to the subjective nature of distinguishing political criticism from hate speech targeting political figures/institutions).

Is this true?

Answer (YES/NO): NO